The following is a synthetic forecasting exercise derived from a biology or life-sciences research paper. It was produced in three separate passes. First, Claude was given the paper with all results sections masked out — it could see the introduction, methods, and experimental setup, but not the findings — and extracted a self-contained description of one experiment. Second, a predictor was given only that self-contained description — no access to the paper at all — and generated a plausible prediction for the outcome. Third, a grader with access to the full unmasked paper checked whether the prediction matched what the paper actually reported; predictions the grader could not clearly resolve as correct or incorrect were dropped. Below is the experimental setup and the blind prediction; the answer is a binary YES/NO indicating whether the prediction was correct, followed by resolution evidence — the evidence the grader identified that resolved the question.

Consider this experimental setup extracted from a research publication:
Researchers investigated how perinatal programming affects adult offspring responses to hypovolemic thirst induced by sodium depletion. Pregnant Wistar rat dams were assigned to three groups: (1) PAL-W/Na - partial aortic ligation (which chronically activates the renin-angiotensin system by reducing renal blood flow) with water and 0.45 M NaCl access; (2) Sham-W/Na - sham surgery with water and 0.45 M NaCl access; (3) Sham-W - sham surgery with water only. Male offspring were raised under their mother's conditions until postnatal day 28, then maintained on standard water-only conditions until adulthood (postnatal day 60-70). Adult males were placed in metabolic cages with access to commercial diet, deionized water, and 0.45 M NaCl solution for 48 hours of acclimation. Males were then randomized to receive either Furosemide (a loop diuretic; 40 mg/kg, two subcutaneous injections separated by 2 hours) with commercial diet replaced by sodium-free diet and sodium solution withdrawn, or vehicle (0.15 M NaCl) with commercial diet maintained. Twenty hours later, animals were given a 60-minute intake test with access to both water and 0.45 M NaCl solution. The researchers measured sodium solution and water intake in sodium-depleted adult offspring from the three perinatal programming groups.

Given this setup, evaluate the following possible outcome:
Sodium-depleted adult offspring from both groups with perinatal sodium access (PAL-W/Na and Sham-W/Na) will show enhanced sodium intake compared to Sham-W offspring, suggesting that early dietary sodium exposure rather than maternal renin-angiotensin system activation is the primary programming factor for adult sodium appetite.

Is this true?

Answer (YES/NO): NO